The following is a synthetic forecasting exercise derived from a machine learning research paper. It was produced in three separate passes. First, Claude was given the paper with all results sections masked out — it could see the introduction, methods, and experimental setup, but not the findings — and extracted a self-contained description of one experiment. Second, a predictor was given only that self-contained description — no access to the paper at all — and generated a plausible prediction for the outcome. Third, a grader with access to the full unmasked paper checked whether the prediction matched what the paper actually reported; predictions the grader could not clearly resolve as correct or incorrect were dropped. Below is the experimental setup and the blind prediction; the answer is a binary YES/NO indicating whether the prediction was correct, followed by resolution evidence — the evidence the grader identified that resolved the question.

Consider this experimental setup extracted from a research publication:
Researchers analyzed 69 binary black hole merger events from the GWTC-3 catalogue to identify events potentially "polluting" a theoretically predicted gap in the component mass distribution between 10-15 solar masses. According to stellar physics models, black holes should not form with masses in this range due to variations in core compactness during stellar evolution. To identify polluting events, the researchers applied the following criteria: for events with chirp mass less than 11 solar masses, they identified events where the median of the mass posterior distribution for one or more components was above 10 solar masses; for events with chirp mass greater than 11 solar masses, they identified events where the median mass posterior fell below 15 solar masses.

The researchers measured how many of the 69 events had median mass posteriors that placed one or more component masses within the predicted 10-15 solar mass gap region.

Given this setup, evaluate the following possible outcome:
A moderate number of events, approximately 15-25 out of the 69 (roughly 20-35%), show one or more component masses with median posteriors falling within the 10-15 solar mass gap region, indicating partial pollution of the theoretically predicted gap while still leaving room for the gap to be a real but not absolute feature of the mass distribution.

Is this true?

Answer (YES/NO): YES